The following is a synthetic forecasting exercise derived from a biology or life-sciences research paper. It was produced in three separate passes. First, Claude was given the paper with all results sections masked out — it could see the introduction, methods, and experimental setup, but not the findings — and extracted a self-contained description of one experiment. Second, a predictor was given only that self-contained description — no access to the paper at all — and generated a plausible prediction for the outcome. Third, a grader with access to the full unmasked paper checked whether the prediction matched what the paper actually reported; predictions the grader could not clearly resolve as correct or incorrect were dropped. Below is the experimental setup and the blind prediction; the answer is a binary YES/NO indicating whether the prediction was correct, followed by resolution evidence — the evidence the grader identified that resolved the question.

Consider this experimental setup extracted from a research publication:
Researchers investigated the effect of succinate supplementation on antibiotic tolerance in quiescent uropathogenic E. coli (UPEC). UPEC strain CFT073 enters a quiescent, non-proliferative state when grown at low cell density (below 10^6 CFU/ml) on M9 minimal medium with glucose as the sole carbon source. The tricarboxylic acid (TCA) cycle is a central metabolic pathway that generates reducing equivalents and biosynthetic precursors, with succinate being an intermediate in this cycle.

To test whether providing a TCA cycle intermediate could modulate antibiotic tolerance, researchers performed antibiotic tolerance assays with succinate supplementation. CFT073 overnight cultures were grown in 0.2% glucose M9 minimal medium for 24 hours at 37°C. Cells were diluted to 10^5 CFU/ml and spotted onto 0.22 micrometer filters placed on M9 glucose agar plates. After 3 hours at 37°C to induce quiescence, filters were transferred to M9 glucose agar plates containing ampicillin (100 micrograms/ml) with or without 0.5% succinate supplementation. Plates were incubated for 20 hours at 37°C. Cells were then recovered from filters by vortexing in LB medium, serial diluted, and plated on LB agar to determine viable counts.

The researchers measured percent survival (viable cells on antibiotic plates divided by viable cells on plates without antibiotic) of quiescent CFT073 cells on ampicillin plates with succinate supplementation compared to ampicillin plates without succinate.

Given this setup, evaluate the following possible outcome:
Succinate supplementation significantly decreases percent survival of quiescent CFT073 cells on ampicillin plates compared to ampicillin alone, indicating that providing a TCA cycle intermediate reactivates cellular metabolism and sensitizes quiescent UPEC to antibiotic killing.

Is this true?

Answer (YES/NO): YES